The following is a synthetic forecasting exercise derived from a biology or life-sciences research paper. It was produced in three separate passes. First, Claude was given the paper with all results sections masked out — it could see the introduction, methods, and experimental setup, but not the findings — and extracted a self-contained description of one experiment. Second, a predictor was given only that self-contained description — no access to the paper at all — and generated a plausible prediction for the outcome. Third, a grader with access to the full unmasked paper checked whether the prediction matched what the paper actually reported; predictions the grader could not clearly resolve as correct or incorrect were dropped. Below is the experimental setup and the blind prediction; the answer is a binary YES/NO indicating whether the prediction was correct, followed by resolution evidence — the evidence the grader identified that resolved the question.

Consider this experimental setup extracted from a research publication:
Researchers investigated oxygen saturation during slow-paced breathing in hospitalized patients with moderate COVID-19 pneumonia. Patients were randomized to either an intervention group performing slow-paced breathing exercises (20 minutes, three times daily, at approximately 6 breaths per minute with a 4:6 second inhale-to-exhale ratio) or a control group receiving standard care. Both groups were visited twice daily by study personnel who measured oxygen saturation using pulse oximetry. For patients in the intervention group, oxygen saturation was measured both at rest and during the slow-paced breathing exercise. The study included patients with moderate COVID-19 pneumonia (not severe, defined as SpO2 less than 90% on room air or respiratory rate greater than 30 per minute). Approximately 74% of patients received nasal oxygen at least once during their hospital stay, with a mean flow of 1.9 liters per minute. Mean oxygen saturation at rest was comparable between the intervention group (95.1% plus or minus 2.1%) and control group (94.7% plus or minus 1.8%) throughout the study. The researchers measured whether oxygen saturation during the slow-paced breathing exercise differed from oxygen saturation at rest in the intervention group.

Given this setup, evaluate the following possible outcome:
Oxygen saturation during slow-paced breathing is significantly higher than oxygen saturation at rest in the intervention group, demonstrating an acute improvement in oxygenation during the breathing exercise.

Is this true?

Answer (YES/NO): YES